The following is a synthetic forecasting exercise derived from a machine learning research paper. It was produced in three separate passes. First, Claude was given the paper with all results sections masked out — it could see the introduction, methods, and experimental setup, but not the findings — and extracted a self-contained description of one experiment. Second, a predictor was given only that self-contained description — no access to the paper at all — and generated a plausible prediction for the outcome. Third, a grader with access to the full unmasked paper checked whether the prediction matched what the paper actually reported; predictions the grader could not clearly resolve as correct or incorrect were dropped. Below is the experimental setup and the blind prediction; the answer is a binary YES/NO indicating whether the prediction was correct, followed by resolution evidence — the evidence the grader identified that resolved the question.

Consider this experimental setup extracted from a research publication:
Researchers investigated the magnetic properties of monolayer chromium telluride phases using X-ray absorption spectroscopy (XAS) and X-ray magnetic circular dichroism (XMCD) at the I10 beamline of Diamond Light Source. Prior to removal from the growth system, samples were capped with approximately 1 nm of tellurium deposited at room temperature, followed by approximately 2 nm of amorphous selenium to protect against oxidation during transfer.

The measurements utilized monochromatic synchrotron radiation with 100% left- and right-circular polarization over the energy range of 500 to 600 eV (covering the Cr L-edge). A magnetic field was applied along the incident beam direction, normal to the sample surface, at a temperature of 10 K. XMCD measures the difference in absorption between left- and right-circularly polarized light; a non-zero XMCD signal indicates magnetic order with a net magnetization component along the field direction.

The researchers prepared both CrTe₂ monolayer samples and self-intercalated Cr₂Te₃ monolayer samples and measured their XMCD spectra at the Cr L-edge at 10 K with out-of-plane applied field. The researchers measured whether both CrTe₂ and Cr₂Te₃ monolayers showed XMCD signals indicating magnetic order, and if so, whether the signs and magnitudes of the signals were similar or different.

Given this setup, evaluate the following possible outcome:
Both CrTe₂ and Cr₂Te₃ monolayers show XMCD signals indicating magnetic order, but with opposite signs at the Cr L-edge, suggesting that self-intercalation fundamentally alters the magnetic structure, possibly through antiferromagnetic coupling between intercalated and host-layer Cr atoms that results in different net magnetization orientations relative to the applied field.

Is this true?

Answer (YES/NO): NO